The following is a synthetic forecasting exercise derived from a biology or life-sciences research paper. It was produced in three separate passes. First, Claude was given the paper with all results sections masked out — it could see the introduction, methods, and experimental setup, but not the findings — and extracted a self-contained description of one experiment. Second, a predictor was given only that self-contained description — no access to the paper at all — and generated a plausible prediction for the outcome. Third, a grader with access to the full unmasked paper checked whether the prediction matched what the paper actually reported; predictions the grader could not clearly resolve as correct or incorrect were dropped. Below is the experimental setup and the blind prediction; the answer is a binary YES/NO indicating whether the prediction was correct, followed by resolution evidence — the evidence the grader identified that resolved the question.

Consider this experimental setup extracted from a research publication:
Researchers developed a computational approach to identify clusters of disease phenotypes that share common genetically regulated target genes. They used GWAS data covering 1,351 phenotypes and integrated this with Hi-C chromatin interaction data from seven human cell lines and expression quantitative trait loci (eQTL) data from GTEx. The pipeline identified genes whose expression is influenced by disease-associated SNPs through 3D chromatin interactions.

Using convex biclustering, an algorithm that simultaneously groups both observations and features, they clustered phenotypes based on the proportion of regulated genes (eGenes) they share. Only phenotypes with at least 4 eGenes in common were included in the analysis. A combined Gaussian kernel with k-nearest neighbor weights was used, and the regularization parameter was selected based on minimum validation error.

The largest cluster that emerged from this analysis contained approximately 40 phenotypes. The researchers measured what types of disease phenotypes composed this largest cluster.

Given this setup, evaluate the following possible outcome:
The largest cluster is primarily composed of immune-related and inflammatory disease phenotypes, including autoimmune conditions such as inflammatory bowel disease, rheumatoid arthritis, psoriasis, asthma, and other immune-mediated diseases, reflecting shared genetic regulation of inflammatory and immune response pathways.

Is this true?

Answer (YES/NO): NO